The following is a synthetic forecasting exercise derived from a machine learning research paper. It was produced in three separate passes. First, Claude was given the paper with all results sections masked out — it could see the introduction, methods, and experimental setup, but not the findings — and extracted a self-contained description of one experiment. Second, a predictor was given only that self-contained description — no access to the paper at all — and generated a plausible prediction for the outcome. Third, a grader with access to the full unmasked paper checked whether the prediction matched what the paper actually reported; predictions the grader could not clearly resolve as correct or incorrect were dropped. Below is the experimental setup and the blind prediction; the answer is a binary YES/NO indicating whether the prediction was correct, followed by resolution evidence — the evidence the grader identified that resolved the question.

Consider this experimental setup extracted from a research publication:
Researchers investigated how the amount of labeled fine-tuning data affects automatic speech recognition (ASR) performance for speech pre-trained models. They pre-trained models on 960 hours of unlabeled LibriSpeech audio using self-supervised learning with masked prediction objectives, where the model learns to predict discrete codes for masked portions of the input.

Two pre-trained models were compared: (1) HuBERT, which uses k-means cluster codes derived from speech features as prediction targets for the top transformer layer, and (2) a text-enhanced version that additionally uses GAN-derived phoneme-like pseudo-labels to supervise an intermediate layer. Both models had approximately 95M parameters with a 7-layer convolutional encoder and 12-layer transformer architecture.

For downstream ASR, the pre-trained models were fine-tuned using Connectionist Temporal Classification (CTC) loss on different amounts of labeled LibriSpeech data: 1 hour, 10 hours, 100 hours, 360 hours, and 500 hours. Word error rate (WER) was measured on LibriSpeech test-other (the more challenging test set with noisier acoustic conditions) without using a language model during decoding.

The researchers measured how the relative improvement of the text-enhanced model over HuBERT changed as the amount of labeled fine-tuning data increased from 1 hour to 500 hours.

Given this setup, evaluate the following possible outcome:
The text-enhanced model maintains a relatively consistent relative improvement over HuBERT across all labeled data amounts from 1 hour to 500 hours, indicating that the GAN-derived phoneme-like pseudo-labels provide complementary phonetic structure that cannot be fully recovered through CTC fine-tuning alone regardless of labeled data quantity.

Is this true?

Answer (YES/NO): YES